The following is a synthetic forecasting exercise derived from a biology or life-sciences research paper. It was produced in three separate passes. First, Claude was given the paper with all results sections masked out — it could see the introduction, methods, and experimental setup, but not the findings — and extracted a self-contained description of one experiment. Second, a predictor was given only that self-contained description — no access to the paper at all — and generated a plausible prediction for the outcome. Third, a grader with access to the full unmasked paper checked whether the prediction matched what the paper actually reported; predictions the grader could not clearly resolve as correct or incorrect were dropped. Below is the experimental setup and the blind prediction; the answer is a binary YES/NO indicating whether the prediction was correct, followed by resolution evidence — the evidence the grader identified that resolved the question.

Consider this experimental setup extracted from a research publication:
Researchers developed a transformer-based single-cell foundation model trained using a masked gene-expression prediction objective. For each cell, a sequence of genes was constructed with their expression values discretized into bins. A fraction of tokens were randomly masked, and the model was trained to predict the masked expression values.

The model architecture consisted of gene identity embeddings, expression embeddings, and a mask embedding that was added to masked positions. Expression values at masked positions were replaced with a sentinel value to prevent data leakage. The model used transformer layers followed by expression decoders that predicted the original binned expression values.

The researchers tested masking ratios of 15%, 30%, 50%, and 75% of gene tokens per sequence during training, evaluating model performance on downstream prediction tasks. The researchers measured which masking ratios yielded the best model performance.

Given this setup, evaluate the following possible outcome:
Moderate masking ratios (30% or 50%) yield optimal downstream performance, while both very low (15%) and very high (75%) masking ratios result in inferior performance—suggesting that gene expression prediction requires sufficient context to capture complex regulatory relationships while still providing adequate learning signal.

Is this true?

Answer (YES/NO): YES